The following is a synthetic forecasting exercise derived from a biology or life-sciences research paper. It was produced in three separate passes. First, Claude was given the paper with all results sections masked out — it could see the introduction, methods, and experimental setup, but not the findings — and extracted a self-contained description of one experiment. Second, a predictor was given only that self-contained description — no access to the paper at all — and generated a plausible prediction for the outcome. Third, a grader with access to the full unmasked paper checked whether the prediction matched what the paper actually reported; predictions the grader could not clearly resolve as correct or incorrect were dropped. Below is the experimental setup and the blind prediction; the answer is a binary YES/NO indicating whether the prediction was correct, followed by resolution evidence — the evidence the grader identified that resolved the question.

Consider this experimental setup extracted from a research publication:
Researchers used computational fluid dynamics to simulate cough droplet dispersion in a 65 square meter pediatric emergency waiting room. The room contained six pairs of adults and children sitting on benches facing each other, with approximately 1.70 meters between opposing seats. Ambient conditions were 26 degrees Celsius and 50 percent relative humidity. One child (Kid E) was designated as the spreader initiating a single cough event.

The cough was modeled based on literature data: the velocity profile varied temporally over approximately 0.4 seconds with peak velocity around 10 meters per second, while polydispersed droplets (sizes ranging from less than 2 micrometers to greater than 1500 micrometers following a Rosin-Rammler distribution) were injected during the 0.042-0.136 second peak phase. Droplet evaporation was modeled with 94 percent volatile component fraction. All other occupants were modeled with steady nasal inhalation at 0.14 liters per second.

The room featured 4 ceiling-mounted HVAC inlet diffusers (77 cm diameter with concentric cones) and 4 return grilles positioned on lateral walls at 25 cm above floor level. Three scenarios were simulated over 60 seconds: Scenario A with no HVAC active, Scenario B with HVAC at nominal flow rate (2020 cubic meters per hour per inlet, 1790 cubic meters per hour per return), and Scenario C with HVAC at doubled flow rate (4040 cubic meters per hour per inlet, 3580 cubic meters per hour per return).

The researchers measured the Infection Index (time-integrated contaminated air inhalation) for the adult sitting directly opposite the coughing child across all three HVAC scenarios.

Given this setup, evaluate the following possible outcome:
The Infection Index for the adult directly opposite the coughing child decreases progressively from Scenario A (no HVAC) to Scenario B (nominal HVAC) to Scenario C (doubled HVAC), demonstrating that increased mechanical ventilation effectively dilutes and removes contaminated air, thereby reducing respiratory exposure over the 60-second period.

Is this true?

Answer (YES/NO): YES